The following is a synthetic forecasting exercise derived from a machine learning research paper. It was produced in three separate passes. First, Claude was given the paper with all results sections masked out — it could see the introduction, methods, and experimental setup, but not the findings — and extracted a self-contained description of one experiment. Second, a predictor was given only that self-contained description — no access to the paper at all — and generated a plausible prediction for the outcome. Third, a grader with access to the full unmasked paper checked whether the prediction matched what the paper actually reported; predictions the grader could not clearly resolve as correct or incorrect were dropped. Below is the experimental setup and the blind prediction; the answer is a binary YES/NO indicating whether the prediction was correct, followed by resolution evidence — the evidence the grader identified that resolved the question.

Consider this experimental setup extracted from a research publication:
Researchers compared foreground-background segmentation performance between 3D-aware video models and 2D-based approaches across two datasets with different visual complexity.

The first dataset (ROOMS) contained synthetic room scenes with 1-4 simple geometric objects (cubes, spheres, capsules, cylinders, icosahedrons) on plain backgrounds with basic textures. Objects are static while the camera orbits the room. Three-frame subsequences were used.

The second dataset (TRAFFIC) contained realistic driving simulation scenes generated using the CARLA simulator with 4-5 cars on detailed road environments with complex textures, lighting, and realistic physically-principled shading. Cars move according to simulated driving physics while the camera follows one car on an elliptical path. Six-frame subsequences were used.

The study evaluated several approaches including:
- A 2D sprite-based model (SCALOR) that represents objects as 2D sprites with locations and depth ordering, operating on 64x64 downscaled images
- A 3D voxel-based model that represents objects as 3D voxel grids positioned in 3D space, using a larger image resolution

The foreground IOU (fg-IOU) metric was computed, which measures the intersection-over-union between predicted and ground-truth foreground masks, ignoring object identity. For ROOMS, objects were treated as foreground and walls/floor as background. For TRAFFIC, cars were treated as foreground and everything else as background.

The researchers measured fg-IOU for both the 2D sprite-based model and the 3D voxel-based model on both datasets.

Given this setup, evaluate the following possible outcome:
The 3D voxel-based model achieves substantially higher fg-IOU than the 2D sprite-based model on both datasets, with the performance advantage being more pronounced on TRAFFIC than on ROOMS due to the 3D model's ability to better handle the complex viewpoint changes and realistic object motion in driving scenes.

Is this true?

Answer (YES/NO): NO